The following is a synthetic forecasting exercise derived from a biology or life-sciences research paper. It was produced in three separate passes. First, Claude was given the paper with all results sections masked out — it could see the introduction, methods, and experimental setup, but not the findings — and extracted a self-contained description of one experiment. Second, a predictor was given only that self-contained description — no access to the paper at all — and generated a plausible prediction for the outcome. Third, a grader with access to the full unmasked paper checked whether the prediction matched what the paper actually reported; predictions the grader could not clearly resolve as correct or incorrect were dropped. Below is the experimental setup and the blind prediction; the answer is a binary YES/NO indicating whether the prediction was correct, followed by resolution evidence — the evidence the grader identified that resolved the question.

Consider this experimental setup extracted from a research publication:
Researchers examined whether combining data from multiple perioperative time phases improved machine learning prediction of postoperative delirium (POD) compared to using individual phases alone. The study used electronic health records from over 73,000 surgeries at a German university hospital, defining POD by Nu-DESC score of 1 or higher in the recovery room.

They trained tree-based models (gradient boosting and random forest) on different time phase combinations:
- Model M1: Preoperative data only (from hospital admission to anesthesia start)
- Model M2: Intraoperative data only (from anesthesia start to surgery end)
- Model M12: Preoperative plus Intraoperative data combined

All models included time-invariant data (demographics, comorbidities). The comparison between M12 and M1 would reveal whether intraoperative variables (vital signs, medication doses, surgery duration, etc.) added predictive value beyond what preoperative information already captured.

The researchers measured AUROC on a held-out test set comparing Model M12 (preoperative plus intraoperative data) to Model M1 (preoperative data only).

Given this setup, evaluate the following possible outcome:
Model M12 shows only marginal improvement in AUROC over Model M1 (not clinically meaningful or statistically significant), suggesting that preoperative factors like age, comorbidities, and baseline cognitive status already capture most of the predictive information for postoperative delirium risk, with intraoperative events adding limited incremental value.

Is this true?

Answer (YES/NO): NO